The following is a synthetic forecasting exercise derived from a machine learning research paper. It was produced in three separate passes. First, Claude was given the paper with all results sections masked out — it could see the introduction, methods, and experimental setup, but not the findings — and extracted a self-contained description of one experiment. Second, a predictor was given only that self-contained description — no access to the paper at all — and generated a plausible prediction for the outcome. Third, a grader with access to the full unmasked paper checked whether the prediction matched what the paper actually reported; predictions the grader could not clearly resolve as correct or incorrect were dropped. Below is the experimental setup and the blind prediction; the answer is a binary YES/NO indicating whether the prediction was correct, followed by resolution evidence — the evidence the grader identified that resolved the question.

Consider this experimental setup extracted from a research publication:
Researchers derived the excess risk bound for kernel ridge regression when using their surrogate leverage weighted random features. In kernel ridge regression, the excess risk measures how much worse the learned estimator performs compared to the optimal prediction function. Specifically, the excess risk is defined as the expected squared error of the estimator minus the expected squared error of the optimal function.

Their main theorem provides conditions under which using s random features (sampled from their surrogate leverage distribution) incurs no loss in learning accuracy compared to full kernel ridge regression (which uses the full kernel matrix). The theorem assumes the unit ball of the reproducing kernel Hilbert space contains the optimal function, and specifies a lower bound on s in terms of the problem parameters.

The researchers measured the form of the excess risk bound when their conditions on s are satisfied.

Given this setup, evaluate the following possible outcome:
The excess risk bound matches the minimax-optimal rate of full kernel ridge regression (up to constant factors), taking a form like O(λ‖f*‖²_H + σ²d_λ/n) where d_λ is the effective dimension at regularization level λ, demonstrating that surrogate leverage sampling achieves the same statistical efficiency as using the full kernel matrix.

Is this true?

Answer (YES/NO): NO